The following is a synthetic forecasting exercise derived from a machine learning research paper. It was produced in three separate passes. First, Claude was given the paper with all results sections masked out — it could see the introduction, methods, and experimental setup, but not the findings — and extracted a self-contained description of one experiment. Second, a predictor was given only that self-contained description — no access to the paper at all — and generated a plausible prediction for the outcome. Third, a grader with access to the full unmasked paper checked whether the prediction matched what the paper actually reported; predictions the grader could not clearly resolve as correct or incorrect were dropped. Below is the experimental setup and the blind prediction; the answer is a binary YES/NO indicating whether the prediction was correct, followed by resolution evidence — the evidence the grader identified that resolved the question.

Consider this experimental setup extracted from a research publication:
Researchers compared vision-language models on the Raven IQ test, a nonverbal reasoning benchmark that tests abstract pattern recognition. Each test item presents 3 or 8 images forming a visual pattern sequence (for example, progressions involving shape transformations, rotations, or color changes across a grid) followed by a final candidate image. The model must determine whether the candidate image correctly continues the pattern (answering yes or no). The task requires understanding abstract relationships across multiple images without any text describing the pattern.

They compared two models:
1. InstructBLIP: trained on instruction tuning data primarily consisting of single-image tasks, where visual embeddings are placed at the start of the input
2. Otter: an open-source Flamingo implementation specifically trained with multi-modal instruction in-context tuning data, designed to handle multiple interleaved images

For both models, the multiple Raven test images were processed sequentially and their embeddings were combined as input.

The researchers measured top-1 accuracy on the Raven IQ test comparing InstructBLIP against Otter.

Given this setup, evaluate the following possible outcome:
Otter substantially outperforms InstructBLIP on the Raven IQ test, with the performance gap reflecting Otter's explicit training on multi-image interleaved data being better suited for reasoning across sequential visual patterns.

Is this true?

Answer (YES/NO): YES